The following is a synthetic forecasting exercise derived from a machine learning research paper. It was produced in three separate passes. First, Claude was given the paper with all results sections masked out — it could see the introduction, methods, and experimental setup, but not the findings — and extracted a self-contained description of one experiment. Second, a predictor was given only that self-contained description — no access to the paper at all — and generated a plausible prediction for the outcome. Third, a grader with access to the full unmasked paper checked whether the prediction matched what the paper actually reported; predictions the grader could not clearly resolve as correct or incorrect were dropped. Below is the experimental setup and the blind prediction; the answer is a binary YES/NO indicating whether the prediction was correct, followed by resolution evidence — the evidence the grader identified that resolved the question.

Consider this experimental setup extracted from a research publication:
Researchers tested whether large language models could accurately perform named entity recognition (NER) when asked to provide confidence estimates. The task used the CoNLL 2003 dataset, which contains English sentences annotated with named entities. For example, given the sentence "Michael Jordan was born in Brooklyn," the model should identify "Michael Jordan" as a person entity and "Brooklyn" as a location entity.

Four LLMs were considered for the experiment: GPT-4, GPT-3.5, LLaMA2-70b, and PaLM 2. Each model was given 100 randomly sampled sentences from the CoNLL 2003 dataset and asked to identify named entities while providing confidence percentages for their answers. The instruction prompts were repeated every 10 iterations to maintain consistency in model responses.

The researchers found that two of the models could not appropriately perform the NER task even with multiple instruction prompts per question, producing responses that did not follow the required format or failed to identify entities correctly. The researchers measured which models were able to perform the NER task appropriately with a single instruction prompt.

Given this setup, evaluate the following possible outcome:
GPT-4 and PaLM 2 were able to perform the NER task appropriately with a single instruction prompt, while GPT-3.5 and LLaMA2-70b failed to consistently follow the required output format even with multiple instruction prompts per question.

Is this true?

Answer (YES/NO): NO